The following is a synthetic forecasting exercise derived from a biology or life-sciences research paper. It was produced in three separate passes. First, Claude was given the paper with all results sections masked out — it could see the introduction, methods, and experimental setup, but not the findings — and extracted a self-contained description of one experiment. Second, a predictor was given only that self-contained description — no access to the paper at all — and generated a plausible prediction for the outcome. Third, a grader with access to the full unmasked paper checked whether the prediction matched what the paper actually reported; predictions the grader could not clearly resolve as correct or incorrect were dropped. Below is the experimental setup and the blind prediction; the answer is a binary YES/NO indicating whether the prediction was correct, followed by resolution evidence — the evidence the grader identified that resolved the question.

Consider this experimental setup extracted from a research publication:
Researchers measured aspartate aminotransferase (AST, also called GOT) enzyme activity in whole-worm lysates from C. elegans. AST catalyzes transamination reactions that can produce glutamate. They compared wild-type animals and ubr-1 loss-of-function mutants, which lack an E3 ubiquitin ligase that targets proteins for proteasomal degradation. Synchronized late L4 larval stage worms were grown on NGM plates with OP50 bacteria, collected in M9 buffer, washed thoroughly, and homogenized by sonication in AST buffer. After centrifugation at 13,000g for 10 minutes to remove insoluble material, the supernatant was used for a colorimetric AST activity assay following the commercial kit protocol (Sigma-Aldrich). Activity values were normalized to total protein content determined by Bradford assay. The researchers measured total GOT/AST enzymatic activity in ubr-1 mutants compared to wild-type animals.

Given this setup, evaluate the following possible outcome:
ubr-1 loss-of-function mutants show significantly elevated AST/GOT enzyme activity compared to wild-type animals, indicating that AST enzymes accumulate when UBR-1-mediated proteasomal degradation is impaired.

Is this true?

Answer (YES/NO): NO